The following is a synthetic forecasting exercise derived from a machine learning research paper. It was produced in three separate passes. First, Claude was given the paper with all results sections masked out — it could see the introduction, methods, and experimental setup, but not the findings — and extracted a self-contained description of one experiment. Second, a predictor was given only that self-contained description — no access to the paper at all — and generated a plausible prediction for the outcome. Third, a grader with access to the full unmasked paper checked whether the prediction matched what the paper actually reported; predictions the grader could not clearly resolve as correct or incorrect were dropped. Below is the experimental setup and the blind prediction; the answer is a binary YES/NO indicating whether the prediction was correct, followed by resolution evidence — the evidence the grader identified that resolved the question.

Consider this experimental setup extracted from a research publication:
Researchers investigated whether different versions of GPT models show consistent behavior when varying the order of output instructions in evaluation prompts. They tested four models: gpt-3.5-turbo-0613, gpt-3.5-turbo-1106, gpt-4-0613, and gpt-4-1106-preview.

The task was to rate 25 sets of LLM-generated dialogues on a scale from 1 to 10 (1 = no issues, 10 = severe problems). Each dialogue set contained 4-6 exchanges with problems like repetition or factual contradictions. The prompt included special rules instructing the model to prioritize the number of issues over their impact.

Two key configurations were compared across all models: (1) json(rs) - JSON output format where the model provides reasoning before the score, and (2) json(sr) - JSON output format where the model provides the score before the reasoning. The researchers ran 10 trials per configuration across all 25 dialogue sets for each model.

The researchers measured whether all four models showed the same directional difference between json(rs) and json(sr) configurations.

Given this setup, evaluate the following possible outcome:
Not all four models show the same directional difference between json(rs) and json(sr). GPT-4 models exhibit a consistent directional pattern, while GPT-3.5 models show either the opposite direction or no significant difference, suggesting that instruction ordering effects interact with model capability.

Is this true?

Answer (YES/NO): NO